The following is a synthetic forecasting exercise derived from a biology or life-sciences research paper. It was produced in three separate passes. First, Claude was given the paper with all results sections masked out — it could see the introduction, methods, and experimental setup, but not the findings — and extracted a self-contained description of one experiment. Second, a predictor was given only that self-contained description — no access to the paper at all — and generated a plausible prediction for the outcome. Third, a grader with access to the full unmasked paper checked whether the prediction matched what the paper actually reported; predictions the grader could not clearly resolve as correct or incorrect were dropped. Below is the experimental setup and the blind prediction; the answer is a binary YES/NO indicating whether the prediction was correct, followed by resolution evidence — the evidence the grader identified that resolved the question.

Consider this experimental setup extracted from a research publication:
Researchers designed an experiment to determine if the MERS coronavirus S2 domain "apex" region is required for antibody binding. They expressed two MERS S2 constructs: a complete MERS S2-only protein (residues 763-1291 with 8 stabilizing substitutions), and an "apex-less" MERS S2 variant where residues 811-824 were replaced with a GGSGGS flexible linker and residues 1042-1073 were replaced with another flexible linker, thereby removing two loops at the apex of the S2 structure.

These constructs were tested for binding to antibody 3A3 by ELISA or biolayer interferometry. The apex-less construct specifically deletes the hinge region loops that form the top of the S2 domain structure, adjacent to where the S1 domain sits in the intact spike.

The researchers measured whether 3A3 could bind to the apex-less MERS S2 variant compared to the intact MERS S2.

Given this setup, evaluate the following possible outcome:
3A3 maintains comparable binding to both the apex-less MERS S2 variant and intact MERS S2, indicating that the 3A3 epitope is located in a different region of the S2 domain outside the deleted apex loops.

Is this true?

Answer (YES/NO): NO